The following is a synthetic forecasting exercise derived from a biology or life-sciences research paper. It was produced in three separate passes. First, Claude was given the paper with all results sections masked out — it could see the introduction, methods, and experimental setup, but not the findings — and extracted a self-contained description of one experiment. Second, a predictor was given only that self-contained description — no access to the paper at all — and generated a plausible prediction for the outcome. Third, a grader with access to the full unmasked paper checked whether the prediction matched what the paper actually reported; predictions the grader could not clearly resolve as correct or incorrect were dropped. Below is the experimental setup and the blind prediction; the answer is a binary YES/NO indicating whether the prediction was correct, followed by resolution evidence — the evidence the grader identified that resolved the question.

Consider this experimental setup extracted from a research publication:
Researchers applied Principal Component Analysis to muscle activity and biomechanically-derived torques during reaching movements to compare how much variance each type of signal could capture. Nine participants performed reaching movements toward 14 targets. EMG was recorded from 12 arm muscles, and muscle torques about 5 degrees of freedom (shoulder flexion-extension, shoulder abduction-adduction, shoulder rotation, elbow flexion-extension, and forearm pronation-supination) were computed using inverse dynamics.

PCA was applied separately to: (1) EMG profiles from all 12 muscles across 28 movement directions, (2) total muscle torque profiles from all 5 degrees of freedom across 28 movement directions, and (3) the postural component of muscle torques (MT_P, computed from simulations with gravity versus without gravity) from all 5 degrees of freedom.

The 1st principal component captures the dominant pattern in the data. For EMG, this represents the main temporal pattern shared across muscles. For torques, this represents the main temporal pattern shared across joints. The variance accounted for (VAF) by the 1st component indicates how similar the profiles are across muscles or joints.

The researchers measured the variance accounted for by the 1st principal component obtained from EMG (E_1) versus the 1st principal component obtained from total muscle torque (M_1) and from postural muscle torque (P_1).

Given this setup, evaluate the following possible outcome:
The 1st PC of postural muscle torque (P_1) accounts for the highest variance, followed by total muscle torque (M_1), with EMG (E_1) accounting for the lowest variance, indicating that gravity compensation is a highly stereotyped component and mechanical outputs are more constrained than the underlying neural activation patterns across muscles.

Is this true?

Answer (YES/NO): YES